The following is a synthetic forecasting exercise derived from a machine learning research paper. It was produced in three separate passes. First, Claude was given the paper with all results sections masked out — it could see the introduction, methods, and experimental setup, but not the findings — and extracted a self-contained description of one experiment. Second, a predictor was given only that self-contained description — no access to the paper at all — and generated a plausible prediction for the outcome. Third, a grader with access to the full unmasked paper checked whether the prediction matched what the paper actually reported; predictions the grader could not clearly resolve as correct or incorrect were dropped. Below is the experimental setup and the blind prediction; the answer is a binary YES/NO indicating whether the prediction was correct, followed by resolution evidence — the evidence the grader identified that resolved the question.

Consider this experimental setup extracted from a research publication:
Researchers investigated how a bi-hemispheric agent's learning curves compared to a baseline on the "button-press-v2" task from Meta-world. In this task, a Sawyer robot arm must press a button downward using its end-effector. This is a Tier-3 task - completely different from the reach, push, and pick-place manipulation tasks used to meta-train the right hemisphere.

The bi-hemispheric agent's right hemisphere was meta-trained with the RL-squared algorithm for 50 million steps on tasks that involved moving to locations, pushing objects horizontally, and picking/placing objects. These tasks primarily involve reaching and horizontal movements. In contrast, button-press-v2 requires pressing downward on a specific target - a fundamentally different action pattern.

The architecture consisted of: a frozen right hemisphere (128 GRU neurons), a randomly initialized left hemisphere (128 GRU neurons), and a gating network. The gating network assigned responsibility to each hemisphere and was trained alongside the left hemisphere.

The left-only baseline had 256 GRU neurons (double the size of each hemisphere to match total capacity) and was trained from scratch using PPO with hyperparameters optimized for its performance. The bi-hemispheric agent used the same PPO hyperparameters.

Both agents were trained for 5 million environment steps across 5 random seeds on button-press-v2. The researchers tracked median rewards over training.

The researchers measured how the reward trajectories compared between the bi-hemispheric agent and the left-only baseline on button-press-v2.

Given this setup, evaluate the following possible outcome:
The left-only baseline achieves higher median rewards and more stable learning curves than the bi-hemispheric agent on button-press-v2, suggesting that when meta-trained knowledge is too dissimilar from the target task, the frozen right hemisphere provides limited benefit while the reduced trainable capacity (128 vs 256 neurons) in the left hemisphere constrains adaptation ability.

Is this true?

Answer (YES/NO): YES